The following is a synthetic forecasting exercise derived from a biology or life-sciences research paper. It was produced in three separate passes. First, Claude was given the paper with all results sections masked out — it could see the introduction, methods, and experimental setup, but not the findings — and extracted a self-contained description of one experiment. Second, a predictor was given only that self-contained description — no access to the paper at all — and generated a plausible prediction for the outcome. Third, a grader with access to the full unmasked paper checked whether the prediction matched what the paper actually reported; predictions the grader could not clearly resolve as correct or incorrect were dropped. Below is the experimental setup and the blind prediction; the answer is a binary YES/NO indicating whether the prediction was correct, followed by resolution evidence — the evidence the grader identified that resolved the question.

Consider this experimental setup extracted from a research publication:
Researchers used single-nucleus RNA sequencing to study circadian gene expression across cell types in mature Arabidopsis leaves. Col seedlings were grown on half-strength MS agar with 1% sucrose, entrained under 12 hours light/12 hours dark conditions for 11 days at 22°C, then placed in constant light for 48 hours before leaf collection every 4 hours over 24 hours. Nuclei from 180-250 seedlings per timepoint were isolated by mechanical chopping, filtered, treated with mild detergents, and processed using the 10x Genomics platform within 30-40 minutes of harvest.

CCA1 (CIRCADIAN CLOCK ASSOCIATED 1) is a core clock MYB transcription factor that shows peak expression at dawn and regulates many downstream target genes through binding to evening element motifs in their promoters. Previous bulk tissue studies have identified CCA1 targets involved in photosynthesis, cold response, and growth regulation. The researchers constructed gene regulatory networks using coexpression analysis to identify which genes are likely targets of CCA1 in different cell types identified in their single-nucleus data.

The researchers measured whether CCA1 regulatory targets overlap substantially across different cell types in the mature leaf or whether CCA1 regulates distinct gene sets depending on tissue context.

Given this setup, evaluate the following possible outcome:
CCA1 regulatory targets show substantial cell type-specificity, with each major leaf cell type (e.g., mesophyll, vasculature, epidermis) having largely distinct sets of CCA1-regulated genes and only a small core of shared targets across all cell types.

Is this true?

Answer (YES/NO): YES